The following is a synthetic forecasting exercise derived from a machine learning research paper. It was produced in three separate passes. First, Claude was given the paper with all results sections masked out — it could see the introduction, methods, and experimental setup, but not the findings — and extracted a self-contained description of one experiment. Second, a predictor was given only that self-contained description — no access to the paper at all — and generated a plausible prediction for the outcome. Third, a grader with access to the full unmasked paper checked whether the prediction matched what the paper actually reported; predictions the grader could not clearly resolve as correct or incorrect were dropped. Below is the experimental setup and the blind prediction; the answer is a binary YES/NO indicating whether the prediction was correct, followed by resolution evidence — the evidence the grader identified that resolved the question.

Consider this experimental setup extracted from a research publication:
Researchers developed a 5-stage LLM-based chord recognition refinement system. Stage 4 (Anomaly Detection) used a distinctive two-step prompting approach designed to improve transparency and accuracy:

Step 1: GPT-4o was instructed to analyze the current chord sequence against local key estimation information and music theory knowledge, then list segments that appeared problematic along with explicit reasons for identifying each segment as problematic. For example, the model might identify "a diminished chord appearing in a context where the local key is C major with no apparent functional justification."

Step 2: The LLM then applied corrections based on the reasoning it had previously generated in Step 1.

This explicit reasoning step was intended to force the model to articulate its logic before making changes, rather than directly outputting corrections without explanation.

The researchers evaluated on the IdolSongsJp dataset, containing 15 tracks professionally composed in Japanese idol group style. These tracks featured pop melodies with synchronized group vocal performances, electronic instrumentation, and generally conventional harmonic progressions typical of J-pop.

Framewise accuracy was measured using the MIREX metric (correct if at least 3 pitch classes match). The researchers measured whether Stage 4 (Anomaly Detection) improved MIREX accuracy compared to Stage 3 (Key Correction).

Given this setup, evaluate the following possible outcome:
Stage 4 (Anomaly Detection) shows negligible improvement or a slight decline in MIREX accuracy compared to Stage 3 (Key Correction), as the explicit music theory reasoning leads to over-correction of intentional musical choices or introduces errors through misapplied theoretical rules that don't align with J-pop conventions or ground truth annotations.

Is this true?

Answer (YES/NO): NO